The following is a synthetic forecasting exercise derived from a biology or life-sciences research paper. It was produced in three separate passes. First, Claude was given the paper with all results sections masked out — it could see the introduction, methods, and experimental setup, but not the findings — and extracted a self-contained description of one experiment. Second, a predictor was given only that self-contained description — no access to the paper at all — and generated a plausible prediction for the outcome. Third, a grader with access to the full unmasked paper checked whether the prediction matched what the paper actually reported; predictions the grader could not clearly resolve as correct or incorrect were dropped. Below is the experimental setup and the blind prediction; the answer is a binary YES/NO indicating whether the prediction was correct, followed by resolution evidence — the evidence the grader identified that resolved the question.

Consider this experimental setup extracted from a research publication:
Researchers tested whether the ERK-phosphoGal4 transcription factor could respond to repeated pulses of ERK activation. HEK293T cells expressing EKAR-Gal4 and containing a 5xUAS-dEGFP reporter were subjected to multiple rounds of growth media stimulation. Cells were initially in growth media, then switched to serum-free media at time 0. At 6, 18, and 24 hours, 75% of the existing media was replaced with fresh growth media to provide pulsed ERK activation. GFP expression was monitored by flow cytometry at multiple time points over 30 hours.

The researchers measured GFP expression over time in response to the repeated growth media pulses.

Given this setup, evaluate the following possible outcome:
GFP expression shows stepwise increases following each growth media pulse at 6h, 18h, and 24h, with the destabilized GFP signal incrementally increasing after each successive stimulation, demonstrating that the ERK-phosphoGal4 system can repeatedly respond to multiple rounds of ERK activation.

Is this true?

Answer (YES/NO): YES